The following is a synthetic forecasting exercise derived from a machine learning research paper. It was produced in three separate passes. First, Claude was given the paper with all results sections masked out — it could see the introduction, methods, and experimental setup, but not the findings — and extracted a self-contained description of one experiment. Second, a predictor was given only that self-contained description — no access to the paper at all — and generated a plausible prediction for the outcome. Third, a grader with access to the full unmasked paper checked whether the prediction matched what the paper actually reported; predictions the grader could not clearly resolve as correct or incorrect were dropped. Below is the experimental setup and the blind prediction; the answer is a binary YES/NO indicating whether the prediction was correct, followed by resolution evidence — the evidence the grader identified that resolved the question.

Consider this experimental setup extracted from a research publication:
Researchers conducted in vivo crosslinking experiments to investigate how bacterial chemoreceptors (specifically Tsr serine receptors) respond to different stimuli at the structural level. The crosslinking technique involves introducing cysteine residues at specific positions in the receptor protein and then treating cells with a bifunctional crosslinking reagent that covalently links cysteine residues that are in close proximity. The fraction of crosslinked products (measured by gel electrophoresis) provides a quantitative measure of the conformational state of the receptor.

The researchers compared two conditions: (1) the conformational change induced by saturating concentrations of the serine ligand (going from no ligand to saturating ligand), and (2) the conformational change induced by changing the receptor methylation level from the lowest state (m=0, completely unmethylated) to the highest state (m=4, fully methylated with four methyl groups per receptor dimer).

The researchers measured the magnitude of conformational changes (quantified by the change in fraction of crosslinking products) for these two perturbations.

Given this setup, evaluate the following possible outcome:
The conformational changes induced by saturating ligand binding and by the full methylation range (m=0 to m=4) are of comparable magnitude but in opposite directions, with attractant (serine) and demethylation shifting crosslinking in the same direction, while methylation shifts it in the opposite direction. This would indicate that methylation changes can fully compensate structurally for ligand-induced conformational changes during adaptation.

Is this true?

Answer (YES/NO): NO